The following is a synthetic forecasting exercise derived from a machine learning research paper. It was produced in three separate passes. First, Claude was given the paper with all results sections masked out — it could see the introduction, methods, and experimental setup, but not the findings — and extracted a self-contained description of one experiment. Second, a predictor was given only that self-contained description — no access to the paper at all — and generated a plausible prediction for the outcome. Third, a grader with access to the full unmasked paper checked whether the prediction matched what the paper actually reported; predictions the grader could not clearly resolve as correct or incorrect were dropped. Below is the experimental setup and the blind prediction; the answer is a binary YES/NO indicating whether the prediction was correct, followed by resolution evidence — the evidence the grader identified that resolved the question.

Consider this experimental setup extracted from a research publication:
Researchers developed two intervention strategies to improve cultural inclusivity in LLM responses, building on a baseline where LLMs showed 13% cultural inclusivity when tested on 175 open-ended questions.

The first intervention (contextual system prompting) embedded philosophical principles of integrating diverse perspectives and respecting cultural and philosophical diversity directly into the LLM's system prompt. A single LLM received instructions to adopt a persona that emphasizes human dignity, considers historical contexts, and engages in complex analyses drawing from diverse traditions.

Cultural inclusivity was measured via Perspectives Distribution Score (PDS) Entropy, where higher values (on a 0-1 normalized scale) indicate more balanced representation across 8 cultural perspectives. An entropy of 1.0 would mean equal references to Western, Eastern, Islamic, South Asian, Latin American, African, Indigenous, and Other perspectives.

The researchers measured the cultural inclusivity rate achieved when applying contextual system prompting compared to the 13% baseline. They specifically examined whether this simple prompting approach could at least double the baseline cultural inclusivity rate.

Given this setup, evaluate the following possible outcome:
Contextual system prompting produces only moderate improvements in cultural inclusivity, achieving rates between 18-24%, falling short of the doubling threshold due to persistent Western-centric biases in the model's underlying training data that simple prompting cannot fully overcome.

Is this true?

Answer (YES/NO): NO